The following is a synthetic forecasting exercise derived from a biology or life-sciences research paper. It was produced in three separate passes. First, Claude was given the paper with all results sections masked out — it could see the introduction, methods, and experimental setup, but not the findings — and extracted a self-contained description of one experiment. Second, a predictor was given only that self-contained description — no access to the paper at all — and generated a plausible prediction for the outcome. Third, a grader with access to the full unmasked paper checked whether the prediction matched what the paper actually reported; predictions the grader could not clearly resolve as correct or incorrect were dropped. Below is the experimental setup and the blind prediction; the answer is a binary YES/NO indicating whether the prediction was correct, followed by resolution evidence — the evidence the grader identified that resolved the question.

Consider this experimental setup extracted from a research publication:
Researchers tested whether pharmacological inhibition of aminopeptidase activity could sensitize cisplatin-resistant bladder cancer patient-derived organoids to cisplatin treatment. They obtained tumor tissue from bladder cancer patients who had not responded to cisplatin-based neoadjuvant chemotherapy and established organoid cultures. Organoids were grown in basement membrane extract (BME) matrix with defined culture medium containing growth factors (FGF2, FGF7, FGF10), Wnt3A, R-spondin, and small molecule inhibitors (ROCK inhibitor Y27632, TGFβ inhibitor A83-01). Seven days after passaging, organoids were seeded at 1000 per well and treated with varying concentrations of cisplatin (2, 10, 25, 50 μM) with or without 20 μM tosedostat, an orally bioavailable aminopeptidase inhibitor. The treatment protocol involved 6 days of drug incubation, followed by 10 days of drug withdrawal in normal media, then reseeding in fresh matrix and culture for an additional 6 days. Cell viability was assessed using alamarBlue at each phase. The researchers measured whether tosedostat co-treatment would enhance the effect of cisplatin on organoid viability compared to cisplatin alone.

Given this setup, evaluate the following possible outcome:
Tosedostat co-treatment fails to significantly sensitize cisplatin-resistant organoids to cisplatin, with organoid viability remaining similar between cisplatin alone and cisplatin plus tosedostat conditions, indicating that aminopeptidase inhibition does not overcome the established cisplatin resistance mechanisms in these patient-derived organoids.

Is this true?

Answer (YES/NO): NO